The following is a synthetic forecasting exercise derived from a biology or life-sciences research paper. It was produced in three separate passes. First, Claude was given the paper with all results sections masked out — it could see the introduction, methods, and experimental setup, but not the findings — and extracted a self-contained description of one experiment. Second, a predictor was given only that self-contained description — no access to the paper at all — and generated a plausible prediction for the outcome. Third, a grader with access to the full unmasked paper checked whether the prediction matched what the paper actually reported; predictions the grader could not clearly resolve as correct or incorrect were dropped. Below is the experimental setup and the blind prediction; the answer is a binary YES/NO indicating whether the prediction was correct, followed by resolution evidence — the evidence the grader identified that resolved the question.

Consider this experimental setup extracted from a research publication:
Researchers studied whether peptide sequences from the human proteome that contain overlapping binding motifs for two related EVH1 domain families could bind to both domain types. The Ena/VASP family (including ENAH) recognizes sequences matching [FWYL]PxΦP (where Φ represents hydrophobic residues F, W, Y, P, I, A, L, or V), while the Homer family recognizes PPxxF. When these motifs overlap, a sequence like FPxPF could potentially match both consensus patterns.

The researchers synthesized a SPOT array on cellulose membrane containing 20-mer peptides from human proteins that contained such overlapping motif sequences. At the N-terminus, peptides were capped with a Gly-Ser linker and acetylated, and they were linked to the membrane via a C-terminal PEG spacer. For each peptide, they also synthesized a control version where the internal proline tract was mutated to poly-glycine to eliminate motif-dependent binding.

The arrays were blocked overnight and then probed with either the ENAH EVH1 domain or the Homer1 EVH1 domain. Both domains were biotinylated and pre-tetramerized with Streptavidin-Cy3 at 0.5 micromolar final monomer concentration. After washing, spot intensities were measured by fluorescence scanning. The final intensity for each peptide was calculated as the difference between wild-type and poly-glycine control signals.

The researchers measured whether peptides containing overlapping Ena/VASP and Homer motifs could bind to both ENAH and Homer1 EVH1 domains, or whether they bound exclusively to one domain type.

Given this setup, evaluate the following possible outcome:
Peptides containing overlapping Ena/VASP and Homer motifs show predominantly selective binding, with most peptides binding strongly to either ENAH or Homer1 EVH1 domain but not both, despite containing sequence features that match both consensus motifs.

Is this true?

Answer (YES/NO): NO